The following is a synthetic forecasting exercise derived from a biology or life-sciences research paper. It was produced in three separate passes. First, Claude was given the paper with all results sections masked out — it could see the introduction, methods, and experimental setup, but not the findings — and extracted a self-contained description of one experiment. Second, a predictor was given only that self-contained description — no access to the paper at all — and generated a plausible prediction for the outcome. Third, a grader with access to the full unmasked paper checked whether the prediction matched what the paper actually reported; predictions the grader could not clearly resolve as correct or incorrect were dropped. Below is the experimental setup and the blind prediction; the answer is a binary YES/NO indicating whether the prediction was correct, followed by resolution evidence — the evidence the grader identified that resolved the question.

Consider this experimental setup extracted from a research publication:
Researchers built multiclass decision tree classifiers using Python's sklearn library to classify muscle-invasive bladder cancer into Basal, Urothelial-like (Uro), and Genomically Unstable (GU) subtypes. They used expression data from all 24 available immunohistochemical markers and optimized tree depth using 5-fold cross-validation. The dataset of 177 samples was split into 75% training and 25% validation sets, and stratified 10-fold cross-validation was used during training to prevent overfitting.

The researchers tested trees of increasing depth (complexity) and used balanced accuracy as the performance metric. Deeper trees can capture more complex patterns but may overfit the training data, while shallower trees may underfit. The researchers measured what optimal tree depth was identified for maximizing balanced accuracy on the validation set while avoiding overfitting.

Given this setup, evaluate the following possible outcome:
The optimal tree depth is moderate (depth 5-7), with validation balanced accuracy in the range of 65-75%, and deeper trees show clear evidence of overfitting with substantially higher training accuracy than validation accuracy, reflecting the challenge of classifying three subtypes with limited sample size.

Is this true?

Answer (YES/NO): NO